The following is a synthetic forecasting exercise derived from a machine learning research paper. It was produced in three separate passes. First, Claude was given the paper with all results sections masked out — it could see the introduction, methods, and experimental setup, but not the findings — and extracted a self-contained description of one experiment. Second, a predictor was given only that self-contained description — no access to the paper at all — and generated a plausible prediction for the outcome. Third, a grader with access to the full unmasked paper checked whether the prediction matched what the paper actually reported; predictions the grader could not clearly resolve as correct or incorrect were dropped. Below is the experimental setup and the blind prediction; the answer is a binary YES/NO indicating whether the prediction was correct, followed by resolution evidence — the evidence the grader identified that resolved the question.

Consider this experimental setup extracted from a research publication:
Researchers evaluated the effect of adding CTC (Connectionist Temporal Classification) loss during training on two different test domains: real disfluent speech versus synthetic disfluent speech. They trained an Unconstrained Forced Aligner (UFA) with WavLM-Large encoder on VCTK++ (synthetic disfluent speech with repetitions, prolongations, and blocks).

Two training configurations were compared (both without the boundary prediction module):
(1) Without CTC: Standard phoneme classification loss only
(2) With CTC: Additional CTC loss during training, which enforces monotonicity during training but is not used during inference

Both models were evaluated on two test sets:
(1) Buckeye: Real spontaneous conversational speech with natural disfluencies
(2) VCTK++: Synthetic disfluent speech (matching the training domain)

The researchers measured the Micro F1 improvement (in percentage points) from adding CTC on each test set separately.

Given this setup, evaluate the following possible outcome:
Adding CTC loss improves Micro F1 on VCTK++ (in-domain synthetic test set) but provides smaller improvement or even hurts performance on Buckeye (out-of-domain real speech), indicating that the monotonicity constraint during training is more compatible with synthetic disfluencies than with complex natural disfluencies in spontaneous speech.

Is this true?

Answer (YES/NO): NO